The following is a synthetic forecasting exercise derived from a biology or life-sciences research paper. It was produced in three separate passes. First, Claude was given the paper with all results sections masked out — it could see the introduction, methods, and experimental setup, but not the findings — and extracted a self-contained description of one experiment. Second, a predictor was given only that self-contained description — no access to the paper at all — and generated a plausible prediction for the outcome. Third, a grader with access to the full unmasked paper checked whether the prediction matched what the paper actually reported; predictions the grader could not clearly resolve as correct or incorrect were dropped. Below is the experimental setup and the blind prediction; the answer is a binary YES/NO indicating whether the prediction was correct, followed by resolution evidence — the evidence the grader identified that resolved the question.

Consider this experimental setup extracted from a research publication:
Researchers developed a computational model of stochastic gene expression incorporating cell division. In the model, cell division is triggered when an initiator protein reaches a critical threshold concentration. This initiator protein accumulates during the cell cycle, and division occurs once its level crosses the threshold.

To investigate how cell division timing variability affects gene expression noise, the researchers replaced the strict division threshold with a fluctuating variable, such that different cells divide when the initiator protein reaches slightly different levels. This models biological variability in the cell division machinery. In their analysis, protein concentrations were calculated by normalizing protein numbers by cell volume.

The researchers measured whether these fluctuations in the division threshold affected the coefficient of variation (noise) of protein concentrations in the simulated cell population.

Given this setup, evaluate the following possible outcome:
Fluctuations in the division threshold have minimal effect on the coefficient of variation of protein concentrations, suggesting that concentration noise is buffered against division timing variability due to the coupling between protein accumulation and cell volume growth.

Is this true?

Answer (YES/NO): YES